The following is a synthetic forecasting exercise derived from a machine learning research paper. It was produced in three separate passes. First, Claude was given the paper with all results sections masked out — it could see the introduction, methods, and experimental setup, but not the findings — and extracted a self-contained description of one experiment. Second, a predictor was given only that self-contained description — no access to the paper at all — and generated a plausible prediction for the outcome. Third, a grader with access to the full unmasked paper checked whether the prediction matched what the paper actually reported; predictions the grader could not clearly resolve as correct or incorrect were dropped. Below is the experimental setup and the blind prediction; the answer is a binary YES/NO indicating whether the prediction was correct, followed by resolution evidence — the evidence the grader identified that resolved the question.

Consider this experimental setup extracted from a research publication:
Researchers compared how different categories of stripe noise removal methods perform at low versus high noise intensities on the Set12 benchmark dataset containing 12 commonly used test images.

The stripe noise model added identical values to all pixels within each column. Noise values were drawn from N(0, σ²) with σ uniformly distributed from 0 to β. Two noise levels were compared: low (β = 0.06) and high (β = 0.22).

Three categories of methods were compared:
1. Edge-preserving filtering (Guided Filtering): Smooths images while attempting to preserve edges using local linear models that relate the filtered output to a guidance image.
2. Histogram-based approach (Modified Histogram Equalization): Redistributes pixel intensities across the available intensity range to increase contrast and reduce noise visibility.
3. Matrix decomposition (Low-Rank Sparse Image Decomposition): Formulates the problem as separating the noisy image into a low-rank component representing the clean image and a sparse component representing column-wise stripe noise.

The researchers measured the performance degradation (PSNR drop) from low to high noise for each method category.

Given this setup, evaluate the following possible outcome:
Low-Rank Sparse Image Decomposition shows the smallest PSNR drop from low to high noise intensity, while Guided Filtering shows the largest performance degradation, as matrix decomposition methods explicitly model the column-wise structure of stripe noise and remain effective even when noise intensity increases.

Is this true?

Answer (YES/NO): NO